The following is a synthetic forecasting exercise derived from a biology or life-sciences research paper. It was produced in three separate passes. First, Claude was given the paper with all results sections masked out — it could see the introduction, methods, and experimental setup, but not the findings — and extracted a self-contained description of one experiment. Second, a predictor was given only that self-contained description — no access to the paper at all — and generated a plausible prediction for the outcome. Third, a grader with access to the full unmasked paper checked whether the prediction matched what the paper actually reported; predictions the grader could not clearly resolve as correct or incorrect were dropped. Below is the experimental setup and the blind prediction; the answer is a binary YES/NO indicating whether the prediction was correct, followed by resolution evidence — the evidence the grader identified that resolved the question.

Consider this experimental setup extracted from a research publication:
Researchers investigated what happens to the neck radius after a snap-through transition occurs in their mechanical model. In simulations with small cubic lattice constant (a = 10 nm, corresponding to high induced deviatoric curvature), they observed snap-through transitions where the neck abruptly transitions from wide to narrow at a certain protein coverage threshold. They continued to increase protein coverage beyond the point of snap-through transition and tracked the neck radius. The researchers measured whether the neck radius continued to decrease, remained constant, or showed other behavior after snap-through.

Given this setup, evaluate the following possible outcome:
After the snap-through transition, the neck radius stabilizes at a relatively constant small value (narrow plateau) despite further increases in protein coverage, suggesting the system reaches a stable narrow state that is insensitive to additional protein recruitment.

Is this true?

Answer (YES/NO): NO